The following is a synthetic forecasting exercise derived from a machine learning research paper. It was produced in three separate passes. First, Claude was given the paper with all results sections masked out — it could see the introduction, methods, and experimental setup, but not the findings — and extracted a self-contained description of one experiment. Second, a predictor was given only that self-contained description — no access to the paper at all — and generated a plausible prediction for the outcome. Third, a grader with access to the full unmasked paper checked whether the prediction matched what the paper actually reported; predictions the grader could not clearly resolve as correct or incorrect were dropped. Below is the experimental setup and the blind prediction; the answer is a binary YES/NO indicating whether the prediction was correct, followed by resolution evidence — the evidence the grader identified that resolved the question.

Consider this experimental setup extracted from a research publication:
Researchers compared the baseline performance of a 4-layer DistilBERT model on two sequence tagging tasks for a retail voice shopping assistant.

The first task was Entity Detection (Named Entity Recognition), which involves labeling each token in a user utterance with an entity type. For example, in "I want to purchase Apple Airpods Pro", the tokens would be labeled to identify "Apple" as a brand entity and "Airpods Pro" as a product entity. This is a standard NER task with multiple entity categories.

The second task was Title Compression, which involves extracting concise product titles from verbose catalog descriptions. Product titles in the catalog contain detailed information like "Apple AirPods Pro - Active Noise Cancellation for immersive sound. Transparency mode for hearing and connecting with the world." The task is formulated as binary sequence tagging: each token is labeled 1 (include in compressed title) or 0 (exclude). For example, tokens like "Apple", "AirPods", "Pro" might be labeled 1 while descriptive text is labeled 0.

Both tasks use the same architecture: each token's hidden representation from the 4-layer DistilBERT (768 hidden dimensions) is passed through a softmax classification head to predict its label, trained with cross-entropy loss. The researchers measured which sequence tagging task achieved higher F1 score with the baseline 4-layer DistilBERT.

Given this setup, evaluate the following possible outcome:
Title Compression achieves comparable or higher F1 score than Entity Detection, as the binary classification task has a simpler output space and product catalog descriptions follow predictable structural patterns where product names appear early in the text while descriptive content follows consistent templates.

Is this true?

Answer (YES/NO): NO